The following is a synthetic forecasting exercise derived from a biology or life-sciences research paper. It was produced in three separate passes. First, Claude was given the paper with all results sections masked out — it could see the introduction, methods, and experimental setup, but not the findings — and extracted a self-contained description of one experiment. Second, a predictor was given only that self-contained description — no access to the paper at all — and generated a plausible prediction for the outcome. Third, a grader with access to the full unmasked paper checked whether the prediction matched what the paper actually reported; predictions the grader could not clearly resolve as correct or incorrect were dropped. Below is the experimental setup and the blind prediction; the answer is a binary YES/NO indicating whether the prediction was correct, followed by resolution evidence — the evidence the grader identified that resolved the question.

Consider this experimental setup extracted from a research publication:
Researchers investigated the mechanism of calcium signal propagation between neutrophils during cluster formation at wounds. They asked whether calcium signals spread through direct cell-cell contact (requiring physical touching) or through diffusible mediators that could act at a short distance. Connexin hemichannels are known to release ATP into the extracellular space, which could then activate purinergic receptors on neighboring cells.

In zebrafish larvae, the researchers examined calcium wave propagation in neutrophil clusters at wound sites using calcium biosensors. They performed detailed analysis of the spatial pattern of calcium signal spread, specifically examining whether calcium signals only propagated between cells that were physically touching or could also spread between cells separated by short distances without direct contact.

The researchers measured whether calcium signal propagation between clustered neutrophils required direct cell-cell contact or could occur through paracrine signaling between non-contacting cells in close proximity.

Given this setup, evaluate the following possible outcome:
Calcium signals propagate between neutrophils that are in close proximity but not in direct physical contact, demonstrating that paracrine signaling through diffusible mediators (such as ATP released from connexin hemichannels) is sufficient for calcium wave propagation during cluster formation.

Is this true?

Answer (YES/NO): NO